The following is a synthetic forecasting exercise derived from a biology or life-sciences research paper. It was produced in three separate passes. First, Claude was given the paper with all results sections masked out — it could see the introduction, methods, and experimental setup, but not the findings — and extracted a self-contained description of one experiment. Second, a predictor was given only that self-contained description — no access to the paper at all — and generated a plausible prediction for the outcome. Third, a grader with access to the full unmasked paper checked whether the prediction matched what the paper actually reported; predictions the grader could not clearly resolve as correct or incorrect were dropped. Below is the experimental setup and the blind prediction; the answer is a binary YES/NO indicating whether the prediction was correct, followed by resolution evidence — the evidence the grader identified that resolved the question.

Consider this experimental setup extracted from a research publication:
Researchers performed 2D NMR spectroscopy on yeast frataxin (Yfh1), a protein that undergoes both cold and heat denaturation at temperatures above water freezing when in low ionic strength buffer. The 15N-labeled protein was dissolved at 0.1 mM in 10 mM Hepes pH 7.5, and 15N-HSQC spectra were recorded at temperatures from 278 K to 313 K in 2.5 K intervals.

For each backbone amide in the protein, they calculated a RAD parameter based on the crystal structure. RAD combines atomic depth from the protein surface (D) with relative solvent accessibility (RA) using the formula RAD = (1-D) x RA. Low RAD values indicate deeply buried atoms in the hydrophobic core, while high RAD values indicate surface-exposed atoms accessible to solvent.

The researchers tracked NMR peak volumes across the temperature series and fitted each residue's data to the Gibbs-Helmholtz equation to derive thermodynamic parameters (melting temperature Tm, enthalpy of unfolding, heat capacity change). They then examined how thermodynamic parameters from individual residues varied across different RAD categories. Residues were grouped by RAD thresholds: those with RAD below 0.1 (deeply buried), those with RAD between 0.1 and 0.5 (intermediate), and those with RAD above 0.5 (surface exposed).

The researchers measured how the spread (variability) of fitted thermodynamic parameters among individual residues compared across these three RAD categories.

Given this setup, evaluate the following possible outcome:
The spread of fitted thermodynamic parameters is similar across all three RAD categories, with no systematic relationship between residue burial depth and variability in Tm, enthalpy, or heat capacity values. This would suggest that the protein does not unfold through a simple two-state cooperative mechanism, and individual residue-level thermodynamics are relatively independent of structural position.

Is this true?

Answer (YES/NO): NO